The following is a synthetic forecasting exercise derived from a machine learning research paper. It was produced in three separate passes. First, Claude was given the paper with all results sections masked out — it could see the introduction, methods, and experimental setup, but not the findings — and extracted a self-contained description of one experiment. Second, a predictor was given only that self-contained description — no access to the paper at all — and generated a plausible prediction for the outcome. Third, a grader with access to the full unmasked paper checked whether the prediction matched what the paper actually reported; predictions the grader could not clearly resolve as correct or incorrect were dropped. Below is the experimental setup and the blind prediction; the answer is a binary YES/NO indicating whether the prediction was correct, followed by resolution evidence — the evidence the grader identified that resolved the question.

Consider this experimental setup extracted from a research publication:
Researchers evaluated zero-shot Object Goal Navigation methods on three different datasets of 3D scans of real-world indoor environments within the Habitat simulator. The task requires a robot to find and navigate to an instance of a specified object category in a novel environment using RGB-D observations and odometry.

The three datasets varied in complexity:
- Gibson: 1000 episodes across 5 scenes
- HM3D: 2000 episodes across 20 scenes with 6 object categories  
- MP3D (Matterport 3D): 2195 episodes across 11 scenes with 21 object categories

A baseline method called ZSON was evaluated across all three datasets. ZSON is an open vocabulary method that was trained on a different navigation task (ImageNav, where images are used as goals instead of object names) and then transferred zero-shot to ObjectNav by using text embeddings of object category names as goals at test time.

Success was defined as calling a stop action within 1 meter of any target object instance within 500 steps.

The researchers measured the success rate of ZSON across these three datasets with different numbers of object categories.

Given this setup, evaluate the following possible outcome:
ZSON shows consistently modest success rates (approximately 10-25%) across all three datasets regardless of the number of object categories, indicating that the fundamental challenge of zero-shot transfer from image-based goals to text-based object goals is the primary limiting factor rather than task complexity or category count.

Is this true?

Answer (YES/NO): NO